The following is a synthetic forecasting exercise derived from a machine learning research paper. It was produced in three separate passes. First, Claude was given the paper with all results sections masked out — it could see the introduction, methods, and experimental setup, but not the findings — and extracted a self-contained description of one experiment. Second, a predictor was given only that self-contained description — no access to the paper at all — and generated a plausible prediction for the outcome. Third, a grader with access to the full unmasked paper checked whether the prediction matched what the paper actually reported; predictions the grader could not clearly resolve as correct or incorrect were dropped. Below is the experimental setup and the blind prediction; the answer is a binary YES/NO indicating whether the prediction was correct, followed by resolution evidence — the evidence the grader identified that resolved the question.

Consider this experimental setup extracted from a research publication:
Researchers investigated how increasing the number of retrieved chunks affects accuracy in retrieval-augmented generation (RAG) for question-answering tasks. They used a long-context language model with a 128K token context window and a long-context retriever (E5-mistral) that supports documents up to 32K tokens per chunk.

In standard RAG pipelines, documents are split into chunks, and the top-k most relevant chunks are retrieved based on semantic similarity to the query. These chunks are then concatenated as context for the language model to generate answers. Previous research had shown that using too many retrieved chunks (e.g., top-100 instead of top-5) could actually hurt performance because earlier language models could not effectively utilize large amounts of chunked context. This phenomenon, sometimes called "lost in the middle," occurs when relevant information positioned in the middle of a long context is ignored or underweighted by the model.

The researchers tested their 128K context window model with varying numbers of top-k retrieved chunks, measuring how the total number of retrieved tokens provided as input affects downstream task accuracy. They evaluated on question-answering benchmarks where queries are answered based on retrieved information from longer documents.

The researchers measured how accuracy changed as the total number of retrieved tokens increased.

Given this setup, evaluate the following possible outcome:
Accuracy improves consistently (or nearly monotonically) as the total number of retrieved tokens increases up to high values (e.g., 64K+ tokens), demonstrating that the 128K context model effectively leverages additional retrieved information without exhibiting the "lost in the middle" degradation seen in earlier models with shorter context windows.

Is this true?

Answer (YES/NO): NO